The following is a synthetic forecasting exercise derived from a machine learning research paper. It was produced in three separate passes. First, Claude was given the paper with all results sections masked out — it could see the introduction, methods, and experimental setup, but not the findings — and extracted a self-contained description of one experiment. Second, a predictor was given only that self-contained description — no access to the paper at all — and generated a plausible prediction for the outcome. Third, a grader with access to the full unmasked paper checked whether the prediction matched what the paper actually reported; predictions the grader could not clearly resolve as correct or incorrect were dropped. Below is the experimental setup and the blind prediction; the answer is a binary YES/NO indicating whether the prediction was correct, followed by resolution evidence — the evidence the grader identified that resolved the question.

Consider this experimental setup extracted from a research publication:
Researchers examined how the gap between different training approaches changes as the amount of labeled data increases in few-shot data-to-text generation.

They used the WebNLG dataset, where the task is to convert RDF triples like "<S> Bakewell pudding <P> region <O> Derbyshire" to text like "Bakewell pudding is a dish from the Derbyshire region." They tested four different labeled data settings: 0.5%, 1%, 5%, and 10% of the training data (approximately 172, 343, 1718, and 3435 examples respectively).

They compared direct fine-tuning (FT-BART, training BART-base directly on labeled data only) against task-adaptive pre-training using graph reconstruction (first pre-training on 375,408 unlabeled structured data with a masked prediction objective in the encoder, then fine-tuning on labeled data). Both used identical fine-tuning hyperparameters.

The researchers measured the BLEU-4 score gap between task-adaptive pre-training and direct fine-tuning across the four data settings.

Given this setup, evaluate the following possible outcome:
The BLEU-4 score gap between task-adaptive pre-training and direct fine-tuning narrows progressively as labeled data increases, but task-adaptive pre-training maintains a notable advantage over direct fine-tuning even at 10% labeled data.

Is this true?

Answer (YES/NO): NO